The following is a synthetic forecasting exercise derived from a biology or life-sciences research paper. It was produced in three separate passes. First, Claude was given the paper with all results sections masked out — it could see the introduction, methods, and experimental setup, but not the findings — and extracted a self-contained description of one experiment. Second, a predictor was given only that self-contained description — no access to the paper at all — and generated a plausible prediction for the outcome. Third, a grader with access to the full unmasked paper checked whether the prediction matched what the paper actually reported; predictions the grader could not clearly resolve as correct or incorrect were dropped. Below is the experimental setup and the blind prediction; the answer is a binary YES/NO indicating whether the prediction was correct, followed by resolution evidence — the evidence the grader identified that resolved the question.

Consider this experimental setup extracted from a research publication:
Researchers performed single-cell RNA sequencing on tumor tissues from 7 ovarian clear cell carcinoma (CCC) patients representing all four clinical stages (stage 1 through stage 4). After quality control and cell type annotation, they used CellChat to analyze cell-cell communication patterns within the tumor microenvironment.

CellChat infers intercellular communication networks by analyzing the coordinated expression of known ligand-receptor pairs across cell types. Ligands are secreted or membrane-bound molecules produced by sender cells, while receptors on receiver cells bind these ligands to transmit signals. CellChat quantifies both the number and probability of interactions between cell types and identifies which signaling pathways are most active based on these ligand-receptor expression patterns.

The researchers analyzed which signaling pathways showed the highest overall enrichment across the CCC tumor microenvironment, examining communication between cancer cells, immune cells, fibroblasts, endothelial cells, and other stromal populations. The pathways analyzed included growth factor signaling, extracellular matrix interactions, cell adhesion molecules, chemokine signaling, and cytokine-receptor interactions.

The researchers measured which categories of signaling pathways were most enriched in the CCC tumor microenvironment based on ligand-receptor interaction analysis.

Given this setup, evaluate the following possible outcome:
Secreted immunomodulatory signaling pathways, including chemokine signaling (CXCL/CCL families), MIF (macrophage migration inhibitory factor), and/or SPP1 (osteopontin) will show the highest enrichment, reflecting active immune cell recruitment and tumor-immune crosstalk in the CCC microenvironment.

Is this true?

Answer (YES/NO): YES